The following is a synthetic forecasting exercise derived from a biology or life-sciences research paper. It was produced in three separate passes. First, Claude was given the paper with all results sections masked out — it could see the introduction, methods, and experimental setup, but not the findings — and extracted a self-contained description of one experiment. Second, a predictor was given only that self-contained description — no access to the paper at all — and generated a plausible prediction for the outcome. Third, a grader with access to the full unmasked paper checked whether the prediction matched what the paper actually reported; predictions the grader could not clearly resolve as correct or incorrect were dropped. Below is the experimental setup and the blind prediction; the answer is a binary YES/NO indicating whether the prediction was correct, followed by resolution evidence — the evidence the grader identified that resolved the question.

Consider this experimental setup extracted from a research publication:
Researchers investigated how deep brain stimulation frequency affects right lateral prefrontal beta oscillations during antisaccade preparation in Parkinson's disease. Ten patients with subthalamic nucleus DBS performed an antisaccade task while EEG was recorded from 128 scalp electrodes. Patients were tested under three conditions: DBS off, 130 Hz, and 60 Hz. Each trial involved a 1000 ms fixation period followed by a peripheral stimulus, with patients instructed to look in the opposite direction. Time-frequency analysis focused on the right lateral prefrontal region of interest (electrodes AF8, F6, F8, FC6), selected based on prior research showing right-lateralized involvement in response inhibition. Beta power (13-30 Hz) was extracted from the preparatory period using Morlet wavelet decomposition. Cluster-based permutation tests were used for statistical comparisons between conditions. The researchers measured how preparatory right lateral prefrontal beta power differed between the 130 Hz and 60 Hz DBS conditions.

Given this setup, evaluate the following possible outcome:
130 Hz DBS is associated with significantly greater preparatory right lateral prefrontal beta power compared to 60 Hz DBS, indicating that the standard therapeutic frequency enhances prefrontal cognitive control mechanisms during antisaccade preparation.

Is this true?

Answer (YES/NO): NO